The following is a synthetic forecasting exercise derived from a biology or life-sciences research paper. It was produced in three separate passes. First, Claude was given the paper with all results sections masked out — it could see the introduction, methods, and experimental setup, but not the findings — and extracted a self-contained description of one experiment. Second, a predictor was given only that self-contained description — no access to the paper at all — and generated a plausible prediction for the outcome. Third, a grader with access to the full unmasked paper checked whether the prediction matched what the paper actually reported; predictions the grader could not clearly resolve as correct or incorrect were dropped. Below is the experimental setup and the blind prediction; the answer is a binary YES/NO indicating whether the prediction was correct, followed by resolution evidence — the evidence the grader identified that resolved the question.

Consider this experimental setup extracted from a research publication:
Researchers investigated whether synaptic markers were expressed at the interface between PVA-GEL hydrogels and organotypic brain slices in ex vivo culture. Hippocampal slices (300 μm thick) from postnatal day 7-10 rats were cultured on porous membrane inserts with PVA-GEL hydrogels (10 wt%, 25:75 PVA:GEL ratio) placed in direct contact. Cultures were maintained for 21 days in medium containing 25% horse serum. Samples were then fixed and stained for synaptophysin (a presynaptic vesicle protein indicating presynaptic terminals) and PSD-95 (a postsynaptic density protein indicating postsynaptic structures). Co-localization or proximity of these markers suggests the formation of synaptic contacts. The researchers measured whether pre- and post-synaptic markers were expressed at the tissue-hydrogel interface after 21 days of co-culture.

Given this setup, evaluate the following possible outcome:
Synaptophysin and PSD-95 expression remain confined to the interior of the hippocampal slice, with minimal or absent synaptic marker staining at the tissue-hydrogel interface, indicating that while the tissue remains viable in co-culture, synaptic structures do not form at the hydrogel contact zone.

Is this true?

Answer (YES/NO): NO